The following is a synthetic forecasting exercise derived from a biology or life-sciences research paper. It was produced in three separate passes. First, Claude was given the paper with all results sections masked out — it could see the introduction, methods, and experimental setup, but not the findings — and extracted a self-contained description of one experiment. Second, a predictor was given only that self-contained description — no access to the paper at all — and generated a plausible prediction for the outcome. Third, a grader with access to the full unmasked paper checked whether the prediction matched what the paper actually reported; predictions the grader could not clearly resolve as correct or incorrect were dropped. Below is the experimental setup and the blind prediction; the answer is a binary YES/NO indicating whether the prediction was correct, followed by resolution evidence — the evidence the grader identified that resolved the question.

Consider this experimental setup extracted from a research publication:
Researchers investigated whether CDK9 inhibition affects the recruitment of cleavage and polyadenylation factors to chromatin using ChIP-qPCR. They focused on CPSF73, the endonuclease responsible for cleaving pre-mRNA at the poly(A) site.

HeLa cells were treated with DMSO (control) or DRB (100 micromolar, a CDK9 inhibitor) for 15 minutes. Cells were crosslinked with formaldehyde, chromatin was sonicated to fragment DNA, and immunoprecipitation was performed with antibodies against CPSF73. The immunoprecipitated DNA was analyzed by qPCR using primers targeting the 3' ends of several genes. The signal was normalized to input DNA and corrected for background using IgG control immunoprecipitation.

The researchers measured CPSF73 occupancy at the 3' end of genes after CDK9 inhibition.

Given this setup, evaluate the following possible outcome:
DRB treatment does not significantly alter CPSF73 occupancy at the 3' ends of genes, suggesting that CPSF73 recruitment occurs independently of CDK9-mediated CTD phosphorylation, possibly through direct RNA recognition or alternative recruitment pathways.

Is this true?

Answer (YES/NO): NO